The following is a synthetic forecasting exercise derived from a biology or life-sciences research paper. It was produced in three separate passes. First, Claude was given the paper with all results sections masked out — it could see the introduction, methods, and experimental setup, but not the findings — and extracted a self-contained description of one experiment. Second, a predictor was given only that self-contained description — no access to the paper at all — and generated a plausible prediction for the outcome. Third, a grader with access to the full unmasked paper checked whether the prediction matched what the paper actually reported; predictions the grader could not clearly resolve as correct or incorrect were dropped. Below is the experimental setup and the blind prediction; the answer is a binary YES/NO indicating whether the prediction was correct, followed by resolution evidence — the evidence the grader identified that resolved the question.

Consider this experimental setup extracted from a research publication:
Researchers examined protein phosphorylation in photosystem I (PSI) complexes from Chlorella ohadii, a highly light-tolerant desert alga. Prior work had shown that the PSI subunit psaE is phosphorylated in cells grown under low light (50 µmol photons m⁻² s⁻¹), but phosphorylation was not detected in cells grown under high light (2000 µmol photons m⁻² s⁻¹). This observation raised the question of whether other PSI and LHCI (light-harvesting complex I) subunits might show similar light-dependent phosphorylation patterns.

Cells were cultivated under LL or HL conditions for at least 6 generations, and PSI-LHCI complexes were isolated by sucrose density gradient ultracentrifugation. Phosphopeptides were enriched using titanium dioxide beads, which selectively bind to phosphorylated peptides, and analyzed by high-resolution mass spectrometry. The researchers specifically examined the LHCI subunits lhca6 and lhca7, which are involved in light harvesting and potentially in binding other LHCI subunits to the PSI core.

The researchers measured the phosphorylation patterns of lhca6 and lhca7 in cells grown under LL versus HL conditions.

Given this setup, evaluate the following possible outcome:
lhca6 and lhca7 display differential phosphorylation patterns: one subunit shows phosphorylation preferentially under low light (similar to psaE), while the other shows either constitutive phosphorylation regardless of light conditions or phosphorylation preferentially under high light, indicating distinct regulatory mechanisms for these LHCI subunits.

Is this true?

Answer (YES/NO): YES